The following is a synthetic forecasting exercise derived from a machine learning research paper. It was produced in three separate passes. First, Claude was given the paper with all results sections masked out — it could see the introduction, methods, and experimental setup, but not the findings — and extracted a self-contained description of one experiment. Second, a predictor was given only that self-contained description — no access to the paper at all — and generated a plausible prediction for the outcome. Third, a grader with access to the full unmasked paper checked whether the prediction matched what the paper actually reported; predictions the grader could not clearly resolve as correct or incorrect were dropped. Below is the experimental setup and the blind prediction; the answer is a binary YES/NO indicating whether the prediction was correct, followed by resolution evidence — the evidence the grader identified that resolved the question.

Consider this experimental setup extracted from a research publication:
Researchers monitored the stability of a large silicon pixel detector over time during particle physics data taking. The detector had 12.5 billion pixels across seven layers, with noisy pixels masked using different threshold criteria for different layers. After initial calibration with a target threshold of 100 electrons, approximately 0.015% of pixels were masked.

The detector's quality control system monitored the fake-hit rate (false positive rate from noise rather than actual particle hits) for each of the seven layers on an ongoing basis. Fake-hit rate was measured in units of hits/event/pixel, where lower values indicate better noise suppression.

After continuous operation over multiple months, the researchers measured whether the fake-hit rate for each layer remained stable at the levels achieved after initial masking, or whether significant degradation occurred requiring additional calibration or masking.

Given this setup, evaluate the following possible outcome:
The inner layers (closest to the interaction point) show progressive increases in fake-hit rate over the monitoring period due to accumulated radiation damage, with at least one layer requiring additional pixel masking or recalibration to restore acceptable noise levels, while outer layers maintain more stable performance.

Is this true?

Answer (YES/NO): NO